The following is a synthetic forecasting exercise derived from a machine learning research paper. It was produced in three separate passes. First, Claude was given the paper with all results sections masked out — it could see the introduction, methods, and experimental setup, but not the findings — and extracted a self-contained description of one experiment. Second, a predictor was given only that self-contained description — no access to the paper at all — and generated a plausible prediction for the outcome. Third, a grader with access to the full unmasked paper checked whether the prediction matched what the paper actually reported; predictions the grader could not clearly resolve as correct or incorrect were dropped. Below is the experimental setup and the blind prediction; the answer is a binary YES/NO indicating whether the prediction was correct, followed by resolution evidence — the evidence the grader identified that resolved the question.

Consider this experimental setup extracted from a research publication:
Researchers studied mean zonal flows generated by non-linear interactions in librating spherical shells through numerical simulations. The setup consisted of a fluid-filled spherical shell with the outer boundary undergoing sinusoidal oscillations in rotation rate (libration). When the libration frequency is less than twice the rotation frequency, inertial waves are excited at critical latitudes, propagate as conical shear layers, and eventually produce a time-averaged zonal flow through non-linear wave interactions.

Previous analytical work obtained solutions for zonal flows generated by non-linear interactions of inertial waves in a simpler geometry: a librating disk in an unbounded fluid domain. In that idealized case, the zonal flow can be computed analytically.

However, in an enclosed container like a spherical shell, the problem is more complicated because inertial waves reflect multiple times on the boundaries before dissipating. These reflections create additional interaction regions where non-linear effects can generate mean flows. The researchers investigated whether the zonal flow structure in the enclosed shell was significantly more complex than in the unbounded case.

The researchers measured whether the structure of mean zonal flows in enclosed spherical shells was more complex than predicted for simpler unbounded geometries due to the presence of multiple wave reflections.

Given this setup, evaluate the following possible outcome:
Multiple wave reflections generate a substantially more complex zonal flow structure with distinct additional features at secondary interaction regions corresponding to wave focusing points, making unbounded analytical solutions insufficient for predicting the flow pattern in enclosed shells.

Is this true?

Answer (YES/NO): YES